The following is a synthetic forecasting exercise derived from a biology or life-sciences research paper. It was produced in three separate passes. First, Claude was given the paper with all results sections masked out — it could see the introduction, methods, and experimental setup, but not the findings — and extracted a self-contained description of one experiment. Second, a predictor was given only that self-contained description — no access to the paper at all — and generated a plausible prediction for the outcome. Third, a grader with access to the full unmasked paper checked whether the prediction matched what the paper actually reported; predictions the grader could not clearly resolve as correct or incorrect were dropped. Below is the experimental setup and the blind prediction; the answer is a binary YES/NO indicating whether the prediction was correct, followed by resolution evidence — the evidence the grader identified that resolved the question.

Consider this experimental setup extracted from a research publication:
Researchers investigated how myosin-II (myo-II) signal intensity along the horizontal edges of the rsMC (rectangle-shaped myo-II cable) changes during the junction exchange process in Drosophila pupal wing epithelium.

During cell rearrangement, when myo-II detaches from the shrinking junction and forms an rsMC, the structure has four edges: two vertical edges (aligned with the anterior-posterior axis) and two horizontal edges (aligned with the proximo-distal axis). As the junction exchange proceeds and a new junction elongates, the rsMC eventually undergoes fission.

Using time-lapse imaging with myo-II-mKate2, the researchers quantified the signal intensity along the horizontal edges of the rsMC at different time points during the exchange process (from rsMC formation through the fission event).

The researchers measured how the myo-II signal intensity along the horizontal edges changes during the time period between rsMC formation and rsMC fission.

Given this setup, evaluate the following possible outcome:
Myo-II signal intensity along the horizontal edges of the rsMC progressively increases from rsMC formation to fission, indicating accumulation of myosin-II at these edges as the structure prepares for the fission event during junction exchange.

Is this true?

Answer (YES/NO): NO